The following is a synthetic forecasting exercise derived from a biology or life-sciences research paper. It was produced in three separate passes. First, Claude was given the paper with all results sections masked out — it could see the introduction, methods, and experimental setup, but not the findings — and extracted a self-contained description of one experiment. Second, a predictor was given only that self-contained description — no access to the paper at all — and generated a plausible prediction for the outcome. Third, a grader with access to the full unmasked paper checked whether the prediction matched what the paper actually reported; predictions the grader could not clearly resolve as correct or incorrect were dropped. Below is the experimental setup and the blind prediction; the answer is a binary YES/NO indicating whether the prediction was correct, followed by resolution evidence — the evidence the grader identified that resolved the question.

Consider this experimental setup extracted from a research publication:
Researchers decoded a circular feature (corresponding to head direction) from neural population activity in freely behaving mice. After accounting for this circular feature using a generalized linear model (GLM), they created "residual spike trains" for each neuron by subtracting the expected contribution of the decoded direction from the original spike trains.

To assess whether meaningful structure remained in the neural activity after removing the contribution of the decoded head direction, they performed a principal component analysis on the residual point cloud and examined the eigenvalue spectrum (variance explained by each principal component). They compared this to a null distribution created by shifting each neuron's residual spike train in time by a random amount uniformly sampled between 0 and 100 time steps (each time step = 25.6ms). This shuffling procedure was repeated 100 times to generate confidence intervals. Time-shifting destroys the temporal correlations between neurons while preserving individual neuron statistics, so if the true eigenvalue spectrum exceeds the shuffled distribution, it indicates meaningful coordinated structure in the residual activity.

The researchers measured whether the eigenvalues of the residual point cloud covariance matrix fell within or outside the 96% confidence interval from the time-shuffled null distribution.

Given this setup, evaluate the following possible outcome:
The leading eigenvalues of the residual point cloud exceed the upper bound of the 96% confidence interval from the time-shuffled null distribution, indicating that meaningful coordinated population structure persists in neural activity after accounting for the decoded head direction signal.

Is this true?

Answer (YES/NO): YES